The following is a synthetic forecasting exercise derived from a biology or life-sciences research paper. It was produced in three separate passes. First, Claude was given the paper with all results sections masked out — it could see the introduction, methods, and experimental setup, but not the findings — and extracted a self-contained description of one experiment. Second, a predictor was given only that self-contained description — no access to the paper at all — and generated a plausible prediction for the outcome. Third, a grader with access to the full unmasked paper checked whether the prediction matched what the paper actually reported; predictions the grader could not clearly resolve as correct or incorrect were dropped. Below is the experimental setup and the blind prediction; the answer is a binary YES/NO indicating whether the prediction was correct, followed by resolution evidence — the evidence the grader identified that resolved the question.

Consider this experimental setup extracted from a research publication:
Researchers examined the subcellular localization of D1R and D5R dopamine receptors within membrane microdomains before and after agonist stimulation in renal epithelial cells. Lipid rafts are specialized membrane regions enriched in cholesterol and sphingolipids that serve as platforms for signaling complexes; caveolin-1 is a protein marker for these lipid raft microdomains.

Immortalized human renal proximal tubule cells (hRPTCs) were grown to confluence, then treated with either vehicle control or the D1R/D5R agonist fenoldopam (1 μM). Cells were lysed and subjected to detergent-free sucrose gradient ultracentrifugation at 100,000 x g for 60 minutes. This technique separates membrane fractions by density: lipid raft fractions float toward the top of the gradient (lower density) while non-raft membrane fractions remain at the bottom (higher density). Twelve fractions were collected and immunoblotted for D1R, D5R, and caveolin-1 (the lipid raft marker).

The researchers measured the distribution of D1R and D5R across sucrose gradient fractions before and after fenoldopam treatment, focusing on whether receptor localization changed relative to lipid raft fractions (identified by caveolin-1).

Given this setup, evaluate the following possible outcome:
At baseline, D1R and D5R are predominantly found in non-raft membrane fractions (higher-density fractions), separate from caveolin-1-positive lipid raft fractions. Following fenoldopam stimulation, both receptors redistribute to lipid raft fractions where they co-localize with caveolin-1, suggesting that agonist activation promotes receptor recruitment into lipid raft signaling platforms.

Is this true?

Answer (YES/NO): NO